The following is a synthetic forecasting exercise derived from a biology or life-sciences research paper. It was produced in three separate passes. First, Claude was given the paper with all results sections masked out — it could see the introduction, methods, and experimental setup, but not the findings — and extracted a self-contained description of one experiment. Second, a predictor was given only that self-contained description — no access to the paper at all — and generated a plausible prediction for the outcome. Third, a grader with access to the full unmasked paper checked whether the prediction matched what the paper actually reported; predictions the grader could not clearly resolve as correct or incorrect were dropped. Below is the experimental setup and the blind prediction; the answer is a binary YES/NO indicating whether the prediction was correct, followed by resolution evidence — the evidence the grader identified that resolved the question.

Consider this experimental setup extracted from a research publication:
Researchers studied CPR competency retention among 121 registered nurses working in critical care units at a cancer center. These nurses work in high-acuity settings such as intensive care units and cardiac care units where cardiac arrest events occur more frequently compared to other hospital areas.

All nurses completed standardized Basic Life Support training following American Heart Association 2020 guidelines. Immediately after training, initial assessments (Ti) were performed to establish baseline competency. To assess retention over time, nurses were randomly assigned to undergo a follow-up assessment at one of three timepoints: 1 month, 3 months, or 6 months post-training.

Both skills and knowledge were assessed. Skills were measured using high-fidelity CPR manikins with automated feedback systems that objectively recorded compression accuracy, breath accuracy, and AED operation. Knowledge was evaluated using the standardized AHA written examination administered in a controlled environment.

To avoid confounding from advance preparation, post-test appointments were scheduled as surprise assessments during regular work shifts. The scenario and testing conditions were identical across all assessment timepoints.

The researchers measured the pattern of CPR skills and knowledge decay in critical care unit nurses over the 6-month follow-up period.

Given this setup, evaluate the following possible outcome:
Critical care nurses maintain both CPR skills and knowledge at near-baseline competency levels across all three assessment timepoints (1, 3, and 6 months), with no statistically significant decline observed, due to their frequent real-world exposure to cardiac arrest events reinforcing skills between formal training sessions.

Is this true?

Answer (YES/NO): NO